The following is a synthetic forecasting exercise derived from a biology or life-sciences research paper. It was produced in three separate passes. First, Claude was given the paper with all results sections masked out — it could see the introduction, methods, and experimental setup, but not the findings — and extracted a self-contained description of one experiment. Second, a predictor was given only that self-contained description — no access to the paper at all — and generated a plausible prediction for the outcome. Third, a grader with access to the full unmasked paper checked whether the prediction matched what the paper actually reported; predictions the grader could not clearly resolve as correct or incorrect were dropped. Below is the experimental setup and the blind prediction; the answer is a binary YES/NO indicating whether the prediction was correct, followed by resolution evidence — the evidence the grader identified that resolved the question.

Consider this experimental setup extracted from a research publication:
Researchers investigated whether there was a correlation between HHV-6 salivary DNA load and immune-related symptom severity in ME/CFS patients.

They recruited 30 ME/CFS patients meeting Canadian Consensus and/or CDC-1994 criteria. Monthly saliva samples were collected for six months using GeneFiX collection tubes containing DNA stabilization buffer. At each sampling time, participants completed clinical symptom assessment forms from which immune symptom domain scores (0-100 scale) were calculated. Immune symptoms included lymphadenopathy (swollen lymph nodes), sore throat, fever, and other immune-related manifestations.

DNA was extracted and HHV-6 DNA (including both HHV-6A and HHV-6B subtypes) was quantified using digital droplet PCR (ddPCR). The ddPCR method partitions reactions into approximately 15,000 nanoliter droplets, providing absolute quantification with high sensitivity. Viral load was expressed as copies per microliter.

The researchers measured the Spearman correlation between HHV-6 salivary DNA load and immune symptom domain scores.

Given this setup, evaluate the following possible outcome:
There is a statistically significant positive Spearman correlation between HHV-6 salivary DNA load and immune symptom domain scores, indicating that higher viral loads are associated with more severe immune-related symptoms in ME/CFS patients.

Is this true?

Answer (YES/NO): NO